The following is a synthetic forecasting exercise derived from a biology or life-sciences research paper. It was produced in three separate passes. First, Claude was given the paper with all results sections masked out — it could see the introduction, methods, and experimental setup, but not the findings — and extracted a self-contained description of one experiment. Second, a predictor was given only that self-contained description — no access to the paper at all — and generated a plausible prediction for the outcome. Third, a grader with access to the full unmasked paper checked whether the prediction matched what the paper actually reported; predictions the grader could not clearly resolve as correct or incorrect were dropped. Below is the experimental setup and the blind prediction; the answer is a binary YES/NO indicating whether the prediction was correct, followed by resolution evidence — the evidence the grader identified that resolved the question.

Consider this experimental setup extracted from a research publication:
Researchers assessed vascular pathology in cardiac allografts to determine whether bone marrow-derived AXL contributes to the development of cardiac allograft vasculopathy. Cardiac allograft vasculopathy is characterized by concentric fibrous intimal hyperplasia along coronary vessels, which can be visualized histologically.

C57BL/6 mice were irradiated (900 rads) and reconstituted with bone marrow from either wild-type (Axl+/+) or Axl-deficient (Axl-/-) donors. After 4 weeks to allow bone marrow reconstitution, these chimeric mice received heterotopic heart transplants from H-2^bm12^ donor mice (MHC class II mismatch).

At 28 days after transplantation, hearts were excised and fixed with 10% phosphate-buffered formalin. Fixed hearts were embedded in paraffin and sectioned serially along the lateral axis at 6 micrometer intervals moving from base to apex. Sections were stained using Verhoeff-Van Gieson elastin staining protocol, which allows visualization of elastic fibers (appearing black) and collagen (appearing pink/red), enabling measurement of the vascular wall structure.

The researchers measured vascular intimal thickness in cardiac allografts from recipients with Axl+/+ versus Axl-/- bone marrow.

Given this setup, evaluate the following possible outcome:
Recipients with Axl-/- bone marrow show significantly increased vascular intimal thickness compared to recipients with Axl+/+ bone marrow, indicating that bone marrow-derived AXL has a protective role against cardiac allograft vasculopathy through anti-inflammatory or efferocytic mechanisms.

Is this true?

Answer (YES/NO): NO